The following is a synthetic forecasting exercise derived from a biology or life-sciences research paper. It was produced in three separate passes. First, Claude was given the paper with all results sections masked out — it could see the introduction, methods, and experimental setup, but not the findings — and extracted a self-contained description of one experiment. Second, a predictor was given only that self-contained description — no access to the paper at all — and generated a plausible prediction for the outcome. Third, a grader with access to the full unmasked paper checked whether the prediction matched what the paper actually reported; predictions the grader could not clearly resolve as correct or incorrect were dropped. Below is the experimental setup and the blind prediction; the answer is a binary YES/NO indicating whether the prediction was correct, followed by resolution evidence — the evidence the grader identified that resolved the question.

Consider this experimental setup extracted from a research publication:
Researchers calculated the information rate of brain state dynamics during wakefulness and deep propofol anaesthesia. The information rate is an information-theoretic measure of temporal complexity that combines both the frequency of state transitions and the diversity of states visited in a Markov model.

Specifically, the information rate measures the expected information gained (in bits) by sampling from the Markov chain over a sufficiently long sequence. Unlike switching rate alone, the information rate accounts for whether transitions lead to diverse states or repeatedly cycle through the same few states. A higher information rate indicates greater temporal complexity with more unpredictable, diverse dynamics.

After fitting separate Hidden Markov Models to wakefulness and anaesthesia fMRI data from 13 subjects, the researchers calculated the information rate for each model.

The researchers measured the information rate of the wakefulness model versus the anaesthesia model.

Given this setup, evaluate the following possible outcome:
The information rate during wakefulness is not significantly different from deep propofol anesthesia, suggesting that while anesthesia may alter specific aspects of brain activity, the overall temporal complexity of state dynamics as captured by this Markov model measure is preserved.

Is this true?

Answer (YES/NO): NO